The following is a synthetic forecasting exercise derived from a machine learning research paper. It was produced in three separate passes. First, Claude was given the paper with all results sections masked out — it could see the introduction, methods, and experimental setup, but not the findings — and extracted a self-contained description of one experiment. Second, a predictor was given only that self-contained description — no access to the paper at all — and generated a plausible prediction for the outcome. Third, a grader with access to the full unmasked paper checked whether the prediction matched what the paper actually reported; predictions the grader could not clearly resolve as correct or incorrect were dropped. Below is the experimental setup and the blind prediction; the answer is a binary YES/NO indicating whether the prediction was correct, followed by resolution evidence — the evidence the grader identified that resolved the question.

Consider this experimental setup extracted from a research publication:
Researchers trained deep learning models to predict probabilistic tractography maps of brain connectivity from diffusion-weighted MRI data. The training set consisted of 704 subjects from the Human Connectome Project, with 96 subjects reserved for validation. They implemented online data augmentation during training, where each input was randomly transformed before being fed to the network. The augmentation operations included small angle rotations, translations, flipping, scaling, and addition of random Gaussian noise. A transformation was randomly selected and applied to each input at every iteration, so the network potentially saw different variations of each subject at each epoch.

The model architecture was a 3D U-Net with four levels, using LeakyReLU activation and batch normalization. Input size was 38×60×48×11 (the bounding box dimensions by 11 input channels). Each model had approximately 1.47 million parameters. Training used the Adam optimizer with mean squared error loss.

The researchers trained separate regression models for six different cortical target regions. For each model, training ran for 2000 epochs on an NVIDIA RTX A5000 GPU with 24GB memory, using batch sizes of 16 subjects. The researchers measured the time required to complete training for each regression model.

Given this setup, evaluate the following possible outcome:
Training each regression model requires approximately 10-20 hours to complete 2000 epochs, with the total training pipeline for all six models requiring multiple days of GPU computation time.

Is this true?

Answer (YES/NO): NO